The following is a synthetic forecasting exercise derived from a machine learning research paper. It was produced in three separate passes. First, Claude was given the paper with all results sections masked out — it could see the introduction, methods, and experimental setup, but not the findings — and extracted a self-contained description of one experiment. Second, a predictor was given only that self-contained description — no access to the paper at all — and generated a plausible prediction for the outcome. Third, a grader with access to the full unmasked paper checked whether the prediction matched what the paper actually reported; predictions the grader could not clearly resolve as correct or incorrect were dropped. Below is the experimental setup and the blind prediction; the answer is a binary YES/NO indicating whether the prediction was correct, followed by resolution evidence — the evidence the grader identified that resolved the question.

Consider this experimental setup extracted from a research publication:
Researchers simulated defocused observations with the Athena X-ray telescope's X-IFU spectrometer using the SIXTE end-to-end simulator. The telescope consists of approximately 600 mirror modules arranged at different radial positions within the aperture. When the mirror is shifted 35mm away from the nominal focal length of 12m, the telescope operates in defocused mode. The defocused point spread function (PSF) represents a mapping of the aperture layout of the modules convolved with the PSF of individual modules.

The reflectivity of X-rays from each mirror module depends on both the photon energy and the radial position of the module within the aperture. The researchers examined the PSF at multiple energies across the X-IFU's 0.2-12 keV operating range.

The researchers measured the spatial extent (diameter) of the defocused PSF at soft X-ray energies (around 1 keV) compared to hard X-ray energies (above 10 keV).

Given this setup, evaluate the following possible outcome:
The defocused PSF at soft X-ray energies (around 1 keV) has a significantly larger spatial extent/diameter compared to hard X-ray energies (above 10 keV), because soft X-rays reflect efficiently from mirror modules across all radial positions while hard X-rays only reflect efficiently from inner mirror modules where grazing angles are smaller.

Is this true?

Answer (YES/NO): YES